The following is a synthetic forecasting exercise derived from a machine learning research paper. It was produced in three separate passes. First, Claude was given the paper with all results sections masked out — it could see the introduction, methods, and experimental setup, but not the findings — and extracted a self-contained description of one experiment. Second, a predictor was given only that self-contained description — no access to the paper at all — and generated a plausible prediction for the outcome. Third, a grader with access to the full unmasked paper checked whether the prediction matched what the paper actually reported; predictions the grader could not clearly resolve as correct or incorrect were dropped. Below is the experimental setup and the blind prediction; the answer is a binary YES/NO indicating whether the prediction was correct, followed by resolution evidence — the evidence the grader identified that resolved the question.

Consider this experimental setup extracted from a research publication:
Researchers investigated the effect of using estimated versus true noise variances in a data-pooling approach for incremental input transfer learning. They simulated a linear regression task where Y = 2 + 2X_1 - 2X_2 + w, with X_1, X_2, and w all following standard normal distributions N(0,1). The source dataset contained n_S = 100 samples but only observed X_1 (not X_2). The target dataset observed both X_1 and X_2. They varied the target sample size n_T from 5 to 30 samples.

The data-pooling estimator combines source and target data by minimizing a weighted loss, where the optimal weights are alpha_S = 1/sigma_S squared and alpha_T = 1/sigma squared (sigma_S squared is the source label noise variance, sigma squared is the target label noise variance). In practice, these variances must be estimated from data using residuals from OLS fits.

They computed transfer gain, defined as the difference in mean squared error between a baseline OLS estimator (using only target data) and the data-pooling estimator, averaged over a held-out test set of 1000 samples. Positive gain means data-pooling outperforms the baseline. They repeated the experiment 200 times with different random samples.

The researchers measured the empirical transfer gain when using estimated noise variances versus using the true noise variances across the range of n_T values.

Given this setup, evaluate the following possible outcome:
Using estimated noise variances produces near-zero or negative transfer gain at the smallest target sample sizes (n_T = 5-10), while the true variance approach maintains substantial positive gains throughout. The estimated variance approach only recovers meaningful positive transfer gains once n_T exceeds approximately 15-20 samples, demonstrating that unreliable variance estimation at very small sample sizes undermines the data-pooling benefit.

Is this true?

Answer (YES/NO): NO